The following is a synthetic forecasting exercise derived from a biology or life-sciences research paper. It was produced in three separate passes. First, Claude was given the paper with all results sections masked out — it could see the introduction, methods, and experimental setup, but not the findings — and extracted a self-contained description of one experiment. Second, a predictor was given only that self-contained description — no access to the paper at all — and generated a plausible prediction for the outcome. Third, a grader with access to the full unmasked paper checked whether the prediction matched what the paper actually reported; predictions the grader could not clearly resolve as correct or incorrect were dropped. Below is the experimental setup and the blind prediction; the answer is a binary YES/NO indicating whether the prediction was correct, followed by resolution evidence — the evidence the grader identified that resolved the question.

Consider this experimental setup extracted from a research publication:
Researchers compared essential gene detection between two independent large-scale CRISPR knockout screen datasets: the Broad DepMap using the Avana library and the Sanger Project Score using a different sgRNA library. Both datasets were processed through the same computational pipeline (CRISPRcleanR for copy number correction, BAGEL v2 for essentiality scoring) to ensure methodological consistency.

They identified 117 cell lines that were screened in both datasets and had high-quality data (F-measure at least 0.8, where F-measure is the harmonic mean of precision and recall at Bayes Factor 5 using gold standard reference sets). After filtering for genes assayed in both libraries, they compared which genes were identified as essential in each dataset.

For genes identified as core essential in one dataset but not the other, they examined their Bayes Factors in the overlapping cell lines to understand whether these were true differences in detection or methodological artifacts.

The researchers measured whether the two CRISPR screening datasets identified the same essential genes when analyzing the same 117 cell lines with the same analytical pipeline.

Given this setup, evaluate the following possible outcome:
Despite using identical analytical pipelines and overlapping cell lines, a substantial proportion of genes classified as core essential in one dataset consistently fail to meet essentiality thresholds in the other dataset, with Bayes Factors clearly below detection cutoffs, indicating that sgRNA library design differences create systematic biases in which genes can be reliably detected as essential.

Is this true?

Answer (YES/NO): NO